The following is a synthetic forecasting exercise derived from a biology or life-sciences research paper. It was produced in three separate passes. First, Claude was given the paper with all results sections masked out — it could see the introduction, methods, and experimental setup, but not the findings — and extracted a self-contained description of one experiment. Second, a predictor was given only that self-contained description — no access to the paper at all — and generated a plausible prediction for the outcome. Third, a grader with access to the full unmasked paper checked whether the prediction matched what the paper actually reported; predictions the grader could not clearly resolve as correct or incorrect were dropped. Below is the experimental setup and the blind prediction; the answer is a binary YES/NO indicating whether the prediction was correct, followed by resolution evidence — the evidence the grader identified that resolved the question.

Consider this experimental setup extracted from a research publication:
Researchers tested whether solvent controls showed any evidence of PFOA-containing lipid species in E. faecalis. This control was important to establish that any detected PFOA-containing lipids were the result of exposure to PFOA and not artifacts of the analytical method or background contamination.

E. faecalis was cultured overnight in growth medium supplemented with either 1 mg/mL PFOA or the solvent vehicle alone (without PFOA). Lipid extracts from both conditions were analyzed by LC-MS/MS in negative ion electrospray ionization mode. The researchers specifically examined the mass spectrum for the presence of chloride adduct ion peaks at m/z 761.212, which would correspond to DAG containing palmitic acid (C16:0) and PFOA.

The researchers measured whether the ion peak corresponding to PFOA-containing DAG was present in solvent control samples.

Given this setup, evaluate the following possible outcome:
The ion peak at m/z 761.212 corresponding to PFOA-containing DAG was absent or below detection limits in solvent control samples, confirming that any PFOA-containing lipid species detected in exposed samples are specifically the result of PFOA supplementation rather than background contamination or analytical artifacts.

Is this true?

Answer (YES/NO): YES